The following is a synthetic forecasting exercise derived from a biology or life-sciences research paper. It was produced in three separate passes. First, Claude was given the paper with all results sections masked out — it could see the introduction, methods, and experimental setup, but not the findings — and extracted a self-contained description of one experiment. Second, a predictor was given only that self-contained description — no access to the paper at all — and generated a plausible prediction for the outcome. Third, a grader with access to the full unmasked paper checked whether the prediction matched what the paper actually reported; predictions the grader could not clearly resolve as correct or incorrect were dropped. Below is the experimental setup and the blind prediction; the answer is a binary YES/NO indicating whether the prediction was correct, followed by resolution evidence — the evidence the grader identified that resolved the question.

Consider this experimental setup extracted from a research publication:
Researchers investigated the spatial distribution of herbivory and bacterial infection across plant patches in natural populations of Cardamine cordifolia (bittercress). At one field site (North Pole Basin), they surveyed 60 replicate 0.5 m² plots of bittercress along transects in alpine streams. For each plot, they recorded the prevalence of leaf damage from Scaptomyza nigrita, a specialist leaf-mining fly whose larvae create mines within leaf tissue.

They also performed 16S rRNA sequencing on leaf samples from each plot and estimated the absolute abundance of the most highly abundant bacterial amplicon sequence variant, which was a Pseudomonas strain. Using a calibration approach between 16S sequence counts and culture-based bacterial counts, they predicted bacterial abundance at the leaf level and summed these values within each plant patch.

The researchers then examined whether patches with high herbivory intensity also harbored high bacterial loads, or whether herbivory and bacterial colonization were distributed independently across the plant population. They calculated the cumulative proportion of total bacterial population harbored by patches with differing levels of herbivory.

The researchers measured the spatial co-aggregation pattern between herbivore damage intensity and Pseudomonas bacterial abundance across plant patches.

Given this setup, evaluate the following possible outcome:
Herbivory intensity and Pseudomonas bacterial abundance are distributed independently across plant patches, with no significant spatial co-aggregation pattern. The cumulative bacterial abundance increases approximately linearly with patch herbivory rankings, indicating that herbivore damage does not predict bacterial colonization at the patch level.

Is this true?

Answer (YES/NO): NO